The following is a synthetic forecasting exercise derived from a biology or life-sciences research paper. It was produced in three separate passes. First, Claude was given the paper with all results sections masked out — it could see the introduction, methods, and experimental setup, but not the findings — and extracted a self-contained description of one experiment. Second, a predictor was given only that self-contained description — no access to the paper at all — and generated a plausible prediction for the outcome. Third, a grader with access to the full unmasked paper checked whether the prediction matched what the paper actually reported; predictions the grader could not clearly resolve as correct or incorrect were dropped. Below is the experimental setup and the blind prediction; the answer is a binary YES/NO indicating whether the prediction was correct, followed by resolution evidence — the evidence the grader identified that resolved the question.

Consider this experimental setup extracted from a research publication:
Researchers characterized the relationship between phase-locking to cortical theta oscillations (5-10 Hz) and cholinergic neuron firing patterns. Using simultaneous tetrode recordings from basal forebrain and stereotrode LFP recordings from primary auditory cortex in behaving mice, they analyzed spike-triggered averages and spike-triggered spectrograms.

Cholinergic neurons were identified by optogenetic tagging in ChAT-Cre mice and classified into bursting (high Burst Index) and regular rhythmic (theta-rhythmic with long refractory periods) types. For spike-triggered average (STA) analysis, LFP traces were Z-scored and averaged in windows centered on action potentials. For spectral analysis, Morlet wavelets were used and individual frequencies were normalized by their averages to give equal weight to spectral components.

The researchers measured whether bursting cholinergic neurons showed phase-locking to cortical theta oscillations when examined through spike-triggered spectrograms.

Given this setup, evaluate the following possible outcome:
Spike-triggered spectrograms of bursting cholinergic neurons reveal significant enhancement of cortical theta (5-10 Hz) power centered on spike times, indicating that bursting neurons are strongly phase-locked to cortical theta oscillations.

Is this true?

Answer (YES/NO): NO